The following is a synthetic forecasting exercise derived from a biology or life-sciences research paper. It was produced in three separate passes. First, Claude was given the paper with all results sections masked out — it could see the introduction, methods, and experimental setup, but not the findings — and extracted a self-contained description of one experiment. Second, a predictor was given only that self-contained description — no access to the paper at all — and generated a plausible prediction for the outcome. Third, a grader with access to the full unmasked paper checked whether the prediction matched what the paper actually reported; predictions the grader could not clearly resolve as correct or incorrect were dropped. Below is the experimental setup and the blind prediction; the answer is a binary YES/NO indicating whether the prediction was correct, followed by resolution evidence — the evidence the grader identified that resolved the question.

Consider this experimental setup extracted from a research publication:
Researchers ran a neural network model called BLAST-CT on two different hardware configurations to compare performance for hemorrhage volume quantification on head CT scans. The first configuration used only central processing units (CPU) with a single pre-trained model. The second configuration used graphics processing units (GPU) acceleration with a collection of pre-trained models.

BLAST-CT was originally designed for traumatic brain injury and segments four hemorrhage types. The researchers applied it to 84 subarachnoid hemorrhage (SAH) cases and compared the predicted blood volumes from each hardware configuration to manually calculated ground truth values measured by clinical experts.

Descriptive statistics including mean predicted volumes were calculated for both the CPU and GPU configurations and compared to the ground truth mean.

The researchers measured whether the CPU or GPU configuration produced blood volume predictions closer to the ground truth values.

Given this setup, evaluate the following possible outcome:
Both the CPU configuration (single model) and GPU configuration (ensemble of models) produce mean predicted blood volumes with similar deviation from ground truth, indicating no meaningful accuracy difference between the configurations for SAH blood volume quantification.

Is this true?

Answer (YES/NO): NO